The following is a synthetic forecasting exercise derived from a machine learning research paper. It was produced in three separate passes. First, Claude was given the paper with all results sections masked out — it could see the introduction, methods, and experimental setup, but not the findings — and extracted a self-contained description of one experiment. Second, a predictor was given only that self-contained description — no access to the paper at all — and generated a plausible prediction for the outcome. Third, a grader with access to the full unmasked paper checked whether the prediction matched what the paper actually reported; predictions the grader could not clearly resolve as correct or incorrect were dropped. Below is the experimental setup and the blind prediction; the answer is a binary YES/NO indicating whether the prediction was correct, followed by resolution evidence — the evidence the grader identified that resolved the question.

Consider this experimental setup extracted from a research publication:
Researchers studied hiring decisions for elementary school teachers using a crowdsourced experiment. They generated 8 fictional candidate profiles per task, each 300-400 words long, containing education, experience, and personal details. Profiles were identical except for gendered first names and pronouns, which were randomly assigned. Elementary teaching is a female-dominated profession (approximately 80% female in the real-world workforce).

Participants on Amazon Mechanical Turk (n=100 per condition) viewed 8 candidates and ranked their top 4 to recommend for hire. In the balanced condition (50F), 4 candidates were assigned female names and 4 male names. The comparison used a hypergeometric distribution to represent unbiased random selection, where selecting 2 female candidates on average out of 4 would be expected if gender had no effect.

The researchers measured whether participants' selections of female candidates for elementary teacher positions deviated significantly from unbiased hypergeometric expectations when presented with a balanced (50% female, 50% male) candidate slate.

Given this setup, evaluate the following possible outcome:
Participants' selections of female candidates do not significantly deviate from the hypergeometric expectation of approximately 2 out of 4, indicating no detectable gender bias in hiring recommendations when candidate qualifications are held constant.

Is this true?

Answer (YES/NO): YES